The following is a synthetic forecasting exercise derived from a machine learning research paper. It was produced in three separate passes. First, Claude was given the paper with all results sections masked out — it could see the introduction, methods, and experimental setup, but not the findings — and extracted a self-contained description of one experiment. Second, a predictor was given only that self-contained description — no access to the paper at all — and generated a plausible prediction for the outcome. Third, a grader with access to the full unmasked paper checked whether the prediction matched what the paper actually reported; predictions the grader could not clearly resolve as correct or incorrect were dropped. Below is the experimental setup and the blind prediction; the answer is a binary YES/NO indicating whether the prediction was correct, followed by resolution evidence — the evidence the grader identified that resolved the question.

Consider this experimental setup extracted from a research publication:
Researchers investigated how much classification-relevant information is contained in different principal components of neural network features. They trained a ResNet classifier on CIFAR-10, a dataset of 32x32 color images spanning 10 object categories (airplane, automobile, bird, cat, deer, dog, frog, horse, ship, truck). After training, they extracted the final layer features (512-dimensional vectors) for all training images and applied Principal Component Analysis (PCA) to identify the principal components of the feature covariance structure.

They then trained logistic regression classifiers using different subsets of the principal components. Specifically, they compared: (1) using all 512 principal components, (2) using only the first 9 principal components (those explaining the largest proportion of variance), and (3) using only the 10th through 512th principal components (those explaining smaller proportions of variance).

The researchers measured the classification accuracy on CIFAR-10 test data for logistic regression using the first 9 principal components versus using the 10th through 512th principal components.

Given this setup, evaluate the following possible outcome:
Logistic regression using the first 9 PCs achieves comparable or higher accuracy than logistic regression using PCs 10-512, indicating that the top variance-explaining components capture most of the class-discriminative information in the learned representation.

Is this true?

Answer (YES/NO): YES